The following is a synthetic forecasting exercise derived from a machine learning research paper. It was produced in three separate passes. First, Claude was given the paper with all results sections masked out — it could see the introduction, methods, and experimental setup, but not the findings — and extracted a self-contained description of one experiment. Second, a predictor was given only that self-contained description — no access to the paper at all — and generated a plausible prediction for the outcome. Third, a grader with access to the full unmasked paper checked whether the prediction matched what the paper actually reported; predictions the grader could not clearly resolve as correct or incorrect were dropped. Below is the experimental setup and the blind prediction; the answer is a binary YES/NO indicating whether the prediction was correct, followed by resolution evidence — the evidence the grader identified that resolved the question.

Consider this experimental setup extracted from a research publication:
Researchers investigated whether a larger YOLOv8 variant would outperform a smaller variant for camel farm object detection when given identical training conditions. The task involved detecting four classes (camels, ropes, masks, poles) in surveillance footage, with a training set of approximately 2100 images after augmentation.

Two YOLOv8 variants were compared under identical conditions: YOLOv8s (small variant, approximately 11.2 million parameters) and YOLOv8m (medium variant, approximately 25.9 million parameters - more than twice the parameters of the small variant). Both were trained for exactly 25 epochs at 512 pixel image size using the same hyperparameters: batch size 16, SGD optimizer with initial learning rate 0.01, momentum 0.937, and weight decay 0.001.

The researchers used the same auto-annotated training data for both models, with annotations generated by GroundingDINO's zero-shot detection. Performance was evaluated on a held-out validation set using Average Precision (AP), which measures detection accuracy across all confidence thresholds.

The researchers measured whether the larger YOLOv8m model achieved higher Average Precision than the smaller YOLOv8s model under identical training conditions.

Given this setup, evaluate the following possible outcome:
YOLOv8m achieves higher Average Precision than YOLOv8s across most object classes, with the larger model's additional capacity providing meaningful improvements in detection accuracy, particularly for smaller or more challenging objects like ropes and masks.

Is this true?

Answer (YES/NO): NO